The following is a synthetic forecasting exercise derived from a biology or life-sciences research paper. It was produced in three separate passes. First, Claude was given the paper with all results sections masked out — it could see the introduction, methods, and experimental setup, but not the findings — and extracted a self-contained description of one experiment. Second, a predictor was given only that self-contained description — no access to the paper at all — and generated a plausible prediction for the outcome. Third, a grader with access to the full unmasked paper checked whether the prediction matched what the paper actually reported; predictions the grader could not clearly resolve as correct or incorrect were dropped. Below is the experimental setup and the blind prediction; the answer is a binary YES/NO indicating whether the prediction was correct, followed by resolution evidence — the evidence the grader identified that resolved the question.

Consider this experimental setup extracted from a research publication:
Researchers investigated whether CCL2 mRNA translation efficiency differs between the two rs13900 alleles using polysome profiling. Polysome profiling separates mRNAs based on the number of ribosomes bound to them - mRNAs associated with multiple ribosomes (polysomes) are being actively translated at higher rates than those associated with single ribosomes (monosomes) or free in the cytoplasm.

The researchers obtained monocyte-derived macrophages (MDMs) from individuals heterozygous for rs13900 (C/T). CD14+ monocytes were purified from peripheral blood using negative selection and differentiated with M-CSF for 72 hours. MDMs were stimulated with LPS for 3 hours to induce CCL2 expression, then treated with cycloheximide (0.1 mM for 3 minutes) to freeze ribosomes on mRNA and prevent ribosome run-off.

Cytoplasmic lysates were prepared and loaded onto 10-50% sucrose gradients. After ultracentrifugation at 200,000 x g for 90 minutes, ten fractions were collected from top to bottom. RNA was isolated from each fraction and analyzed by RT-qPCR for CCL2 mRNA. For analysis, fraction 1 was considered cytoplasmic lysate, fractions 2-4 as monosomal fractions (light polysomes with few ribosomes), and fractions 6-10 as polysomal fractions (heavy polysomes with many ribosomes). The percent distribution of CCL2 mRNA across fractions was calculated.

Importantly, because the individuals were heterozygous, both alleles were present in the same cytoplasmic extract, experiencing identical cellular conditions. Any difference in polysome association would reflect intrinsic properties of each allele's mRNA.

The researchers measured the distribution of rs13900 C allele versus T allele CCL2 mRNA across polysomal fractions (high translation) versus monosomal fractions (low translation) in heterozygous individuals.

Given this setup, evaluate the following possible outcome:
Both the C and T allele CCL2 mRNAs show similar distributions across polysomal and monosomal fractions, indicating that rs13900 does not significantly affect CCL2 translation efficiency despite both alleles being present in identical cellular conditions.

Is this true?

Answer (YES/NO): NO